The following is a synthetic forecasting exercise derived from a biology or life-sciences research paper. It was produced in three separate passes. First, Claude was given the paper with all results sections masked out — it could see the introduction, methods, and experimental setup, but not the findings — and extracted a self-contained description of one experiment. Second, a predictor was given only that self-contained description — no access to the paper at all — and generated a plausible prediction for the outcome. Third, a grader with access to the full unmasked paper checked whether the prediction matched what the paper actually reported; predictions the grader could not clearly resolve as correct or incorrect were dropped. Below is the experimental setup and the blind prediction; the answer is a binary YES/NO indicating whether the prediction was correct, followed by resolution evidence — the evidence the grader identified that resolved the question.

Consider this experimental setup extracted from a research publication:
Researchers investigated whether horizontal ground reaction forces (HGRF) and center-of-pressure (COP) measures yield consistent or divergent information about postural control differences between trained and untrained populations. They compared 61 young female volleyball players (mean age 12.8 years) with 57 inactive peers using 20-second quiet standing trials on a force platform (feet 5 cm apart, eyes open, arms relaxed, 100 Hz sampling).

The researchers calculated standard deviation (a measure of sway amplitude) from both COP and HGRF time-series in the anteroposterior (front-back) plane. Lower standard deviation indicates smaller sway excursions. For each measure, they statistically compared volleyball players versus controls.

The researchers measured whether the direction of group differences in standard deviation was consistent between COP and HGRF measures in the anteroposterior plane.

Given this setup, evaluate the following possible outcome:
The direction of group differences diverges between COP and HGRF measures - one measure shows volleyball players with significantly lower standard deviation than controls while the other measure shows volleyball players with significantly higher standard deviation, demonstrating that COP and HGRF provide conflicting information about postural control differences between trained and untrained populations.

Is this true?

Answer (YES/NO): NO